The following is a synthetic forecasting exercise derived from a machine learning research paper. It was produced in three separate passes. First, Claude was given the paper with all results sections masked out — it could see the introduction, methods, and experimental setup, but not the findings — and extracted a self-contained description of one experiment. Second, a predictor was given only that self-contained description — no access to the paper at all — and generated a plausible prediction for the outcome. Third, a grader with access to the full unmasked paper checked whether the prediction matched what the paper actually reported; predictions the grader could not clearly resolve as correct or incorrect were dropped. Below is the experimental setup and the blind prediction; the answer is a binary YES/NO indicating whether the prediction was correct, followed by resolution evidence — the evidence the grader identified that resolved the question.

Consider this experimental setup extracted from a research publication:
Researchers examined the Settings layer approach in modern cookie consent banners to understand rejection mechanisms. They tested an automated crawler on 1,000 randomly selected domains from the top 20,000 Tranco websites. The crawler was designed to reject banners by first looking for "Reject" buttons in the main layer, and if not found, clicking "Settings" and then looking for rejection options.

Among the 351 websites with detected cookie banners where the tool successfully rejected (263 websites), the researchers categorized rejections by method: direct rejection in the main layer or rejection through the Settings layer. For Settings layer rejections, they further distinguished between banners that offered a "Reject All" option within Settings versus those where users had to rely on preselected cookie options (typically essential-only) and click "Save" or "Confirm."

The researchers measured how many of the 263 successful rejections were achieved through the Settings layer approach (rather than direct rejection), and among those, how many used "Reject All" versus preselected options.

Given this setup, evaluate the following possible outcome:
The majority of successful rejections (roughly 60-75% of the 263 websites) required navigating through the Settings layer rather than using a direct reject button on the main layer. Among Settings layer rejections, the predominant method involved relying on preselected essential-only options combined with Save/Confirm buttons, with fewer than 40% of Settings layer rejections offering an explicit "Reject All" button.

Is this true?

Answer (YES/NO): NO